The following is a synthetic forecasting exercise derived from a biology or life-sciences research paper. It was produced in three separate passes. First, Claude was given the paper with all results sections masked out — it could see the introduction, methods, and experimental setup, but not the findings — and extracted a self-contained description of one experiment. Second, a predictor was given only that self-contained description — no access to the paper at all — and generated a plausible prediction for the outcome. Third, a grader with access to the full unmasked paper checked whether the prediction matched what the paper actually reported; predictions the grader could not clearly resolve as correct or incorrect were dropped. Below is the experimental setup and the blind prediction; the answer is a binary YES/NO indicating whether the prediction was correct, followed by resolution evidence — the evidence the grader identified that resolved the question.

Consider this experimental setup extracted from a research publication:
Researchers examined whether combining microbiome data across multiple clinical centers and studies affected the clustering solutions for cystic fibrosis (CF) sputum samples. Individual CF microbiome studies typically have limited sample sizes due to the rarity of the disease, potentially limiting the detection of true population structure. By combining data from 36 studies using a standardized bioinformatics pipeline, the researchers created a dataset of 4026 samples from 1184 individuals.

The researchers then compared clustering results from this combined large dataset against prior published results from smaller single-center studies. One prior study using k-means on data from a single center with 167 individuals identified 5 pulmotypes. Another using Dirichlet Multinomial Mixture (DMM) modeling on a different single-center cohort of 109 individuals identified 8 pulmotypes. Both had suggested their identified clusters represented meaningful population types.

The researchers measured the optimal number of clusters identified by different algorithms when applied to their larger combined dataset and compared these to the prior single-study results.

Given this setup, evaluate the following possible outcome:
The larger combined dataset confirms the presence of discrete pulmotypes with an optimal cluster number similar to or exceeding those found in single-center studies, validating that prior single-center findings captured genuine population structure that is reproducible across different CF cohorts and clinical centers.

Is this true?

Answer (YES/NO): NO